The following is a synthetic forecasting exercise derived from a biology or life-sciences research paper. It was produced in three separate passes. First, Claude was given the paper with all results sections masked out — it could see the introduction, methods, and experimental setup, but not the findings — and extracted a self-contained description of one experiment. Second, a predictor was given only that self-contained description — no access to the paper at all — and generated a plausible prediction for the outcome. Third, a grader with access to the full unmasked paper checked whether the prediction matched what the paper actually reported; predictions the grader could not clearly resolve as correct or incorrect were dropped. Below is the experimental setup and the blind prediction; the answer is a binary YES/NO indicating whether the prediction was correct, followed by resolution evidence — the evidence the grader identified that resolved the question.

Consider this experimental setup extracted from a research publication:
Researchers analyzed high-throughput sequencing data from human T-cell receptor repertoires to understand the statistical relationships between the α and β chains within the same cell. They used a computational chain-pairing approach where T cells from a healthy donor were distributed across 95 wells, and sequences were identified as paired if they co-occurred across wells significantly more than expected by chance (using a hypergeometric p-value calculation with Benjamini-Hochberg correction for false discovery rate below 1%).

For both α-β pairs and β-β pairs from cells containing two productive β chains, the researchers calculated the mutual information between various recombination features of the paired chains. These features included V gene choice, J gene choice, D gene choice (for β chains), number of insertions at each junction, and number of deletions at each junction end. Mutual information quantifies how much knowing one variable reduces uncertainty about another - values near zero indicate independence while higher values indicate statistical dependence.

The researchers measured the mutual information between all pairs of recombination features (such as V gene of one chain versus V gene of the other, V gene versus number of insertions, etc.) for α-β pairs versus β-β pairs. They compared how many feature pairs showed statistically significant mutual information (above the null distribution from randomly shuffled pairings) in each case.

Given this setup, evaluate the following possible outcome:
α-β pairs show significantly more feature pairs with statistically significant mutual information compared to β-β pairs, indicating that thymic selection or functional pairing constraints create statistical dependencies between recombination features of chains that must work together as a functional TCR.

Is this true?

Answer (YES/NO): YES